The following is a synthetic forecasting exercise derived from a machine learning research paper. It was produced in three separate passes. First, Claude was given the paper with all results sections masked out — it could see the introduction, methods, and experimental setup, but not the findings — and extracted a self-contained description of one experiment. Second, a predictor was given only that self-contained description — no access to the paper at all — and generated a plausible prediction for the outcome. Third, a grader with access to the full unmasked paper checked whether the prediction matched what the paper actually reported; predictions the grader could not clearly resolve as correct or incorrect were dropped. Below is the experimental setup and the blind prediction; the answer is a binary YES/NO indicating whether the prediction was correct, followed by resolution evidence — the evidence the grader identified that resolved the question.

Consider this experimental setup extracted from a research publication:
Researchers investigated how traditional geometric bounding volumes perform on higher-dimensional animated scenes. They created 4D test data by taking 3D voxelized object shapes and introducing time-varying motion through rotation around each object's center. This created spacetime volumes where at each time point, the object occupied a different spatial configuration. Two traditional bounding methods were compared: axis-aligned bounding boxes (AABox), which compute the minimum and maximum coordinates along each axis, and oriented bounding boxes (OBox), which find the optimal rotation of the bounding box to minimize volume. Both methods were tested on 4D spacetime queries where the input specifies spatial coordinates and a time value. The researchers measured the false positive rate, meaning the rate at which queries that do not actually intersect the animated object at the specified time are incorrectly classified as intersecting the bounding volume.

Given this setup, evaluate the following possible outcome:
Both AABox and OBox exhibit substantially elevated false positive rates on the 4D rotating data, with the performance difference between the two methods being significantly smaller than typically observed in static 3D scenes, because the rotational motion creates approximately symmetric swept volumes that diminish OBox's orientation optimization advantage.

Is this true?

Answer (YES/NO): YES